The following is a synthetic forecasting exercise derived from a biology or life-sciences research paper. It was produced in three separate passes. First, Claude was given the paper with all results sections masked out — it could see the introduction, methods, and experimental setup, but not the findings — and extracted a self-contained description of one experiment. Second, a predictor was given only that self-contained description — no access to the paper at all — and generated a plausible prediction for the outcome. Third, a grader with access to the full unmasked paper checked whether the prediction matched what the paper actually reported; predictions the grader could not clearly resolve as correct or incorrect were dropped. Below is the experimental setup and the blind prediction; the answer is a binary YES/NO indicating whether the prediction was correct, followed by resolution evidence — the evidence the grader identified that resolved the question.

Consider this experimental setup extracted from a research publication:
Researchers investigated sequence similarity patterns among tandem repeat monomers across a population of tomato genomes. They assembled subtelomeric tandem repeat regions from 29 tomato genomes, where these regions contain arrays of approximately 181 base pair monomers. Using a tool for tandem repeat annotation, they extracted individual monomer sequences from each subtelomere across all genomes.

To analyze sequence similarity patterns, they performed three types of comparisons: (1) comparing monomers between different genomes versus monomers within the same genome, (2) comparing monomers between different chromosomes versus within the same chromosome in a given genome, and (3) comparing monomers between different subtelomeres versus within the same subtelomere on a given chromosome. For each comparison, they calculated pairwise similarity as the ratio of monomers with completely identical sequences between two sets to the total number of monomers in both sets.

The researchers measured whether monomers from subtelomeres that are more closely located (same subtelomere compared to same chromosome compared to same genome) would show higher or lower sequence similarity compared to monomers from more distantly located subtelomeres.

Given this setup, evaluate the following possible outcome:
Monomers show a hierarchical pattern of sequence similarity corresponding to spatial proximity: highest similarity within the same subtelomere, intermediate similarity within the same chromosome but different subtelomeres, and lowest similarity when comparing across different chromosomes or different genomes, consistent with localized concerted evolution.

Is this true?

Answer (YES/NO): NO